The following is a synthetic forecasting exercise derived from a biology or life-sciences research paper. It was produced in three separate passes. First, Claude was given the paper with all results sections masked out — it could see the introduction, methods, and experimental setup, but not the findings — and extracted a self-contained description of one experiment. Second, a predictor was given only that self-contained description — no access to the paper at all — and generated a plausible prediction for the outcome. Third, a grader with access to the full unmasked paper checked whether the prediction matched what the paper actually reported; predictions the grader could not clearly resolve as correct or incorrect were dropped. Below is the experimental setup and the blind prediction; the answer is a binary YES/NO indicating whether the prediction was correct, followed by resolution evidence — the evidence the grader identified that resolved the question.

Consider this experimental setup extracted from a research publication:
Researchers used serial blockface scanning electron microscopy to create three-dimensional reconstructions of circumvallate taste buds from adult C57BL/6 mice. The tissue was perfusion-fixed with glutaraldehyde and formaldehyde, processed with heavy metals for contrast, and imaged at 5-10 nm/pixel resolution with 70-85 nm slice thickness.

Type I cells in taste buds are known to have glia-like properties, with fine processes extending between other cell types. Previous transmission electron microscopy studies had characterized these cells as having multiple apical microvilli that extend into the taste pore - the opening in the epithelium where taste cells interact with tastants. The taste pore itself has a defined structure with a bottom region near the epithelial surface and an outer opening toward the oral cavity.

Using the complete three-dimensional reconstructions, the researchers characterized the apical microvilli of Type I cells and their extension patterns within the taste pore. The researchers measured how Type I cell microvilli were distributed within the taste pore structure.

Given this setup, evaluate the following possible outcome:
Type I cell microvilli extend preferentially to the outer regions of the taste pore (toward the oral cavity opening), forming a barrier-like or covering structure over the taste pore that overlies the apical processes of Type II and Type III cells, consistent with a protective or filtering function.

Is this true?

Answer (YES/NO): NO